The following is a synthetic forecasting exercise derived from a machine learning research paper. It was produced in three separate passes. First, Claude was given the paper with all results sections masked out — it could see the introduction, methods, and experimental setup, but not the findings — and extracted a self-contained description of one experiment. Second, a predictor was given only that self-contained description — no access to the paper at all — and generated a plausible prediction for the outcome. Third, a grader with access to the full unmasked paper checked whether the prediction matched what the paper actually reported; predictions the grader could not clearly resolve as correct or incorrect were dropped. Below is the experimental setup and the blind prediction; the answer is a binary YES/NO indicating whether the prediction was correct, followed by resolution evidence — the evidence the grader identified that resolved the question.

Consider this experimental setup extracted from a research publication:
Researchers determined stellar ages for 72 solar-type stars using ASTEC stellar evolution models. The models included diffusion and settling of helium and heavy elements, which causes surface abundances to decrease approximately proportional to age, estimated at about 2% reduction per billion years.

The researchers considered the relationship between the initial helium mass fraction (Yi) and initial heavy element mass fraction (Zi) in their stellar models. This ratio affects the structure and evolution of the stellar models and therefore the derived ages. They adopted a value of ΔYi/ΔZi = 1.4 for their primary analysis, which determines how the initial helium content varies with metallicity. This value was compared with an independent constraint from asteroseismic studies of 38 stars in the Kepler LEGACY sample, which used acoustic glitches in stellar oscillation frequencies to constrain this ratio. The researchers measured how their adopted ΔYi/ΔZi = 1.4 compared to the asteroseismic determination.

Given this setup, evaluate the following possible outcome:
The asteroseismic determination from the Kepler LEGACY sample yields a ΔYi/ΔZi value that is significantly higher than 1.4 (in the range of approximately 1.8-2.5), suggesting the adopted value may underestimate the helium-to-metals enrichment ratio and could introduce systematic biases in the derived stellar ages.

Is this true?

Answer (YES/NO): NO